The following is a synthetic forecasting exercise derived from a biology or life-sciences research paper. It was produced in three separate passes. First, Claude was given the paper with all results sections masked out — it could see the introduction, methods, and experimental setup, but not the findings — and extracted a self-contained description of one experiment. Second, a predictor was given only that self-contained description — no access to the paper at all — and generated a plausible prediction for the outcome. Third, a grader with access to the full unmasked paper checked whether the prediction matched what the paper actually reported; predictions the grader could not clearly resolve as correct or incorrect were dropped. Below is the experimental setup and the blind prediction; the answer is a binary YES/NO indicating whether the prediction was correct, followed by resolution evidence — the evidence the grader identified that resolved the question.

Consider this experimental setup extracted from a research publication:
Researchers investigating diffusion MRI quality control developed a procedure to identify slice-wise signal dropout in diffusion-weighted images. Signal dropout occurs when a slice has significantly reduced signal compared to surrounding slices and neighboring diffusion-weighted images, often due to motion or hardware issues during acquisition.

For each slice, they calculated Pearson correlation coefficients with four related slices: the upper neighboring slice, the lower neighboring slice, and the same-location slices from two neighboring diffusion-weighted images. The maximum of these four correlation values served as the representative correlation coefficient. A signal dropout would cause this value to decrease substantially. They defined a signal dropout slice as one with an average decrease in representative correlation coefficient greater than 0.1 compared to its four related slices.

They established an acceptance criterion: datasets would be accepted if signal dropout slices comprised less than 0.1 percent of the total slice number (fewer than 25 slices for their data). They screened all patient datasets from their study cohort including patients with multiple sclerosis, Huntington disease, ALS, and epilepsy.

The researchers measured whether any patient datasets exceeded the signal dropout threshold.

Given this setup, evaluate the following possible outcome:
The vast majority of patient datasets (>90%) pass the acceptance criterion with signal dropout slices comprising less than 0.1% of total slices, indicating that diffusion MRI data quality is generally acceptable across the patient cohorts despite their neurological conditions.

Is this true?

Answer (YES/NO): YES